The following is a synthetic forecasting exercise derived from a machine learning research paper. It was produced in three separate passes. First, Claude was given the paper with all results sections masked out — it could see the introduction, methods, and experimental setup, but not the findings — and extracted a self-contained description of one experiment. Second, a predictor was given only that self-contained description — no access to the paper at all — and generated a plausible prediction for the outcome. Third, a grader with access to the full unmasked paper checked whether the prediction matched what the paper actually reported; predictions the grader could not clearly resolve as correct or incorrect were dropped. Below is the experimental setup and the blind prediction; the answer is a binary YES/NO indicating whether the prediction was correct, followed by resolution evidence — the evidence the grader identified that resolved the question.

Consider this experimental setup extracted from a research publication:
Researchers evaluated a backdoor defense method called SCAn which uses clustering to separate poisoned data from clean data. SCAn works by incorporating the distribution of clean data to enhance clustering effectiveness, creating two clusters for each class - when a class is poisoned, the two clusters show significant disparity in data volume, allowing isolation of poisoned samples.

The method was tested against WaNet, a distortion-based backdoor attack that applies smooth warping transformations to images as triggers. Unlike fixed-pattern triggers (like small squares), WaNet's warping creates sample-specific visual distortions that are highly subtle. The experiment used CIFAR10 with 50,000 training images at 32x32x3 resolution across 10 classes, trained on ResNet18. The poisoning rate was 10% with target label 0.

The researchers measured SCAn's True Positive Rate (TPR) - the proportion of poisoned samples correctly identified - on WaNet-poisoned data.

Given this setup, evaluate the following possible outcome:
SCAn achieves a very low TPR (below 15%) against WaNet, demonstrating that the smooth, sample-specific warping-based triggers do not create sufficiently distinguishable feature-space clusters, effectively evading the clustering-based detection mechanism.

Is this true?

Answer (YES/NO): NO